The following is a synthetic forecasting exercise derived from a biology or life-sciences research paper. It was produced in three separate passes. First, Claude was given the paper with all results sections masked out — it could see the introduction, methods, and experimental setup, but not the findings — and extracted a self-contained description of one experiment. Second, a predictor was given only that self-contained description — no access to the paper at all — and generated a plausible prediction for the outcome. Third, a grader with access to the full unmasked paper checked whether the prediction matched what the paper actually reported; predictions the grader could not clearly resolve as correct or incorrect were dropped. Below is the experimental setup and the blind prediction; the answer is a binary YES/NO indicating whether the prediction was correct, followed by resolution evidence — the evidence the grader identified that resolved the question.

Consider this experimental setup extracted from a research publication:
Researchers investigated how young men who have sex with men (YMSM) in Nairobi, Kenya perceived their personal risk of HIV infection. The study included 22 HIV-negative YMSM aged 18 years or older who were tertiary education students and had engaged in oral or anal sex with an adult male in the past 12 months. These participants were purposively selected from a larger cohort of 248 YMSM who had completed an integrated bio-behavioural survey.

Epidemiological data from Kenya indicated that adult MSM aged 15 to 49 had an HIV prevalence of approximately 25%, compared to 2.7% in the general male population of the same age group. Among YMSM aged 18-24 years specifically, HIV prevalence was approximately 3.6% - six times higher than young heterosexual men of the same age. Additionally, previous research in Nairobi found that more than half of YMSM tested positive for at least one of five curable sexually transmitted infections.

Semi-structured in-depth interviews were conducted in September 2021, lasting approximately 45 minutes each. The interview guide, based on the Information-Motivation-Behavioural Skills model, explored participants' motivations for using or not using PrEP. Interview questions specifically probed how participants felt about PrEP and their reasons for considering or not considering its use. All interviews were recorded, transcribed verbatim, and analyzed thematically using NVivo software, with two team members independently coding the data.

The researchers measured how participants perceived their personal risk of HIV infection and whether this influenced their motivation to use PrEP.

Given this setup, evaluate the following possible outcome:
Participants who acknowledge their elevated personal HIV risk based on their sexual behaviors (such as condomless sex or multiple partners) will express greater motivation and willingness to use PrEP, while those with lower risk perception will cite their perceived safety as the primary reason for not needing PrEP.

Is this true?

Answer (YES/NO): YES